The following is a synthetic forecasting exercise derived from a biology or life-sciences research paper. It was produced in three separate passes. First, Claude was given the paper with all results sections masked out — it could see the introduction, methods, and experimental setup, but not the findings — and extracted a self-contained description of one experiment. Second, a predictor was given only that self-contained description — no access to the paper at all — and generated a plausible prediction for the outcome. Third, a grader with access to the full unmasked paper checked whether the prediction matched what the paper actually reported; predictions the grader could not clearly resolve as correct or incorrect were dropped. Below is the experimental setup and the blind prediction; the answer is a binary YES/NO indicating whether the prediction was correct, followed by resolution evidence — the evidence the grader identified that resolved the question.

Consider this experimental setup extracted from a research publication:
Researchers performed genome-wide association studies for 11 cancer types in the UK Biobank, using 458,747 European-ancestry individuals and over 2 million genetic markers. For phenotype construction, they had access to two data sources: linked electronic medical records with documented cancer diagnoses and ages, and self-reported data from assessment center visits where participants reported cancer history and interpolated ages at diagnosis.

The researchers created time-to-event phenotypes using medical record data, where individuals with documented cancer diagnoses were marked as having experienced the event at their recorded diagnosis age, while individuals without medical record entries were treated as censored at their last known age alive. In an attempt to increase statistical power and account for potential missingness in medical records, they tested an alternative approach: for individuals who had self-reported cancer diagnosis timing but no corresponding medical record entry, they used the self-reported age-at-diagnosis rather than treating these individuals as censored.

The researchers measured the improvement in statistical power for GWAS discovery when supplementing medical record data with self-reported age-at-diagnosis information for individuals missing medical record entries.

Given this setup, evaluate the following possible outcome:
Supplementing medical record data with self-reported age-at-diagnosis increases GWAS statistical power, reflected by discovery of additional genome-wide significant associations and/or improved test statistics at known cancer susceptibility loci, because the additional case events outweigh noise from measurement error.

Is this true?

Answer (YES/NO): NO